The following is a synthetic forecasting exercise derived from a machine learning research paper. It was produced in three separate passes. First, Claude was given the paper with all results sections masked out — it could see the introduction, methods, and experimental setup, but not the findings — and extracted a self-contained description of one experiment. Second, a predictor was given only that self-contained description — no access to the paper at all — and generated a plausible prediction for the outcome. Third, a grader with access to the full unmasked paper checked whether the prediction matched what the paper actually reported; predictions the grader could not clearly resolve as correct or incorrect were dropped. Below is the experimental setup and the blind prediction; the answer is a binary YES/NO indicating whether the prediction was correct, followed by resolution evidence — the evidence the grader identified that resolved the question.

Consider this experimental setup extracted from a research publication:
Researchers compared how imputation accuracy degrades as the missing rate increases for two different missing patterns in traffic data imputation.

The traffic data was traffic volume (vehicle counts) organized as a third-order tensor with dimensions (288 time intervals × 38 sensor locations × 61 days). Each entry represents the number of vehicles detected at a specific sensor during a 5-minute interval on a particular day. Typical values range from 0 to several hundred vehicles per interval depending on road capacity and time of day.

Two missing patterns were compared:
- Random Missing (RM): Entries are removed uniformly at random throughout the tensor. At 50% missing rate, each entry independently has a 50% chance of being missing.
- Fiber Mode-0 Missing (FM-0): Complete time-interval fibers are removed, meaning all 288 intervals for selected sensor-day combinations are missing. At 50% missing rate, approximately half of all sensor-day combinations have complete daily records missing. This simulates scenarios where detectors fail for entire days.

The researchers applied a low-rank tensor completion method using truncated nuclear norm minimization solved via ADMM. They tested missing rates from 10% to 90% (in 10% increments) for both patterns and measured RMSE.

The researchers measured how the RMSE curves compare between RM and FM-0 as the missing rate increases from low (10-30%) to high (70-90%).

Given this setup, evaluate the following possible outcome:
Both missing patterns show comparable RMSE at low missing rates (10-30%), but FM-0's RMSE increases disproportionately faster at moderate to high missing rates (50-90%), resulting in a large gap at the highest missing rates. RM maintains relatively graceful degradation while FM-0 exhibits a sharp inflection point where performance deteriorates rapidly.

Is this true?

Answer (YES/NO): NO